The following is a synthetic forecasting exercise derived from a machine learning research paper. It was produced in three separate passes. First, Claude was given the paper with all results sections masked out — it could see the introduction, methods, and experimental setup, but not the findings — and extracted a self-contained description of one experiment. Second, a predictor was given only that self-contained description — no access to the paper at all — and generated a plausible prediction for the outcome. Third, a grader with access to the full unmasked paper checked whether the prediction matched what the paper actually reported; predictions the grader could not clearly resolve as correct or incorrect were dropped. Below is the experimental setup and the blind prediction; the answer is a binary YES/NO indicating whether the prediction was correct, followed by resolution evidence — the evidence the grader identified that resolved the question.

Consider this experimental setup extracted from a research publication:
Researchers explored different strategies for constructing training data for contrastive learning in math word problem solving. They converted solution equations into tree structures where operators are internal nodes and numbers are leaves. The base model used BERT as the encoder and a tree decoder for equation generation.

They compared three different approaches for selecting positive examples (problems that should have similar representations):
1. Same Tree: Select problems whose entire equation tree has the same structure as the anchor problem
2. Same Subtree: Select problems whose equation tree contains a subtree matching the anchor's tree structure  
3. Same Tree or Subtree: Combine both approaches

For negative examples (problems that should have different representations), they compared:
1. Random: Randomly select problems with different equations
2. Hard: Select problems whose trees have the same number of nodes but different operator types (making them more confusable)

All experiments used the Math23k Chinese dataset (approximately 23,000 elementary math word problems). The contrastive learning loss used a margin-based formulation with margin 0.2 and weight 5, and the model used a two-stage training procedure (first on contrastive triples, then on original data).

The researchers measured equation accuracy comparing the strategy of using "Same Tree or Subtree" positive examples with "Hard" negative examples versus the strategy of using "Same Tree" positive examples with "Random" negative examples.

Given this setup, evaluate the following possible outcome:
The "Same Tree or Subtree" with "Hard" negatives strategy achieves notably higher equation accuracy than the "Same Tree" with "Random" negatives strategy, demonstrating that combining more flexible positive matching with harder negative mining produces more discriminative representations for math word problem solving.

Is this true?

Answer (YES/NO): YES